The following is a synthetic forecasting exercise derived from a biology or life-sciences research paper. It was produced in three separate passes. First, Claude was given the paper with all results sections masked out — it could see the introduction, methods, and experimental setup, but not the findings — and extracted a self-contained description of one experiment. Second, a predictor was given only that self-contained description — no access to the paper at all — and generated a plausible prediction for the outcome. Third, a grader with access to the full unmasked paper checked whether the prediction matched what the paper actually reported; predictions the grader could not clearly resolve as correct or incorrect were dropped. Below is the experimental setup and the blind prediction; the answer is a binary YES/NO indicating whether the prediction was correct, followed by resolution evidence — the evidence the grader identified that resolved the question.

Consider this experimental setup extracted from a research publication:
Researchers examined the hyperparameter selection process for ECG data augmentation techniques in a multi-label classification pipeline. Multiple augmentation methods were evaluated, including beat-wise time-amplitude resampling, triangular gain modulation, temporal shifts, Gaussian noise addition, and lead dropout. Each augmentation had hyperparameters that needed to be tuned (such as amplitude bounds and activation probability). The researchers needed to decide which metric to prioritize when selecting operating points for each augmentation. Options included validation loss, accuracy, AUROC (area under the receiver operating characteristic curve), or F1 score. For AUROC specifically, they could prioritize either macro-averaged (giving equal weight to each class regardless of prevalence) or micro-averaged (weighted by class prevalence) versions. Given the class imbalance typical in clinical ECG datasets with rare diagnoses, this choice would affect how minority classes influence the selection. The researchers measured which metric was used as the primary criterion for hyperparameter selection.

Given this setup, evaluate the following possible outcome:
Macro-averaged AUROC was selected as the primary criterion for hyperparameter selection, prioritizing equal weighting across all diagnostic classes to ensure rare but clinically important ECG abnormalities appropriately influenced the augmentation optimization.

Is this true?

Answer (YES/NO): YES